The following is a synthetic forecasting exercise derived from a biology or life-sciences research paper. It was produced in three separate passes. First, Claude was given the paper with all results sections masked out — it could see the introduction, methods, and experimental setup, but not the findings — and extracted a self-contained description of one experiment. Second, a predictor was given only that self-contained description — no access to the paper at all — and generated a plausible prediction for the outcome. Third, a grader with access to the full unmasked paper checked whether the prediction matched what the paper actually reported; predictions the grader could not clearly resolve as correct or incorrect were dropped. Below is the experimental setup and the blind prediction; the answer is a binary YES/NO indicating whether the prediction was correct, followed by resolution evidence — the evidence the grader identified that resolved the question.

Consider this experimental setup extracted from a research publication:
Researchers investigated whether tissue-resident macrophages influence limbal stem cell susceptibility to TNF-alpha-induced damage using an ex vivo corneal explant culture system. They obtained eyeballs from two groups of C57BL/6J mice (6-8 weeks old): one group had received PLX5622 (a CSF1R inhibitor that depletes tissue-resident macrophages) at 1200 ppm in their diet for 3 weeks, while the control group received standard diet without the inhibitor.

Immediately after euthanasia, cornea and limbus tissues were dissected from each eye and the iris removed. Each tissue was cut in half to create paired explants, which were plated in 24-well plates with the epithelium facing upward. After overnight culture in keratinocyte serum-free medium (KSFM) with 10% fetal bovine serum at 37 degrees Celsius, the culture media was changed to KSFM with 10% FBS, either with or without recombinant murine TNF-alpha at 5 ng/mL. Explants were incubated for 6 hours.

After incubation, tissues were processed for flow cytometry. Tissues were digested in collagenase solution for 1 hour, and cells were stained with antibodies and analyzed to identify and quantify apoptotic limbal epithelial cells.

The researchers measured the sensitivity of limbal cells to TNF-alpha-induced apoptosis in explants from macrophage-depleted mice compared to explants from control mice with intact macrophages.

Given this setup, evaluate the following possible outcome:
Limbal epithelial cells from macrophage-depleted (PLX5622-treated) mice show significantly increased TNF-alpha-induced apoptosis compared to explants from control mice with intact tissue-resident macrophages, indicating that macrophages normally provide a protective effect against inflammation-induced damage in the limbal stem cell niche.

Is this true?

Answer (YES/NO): YES